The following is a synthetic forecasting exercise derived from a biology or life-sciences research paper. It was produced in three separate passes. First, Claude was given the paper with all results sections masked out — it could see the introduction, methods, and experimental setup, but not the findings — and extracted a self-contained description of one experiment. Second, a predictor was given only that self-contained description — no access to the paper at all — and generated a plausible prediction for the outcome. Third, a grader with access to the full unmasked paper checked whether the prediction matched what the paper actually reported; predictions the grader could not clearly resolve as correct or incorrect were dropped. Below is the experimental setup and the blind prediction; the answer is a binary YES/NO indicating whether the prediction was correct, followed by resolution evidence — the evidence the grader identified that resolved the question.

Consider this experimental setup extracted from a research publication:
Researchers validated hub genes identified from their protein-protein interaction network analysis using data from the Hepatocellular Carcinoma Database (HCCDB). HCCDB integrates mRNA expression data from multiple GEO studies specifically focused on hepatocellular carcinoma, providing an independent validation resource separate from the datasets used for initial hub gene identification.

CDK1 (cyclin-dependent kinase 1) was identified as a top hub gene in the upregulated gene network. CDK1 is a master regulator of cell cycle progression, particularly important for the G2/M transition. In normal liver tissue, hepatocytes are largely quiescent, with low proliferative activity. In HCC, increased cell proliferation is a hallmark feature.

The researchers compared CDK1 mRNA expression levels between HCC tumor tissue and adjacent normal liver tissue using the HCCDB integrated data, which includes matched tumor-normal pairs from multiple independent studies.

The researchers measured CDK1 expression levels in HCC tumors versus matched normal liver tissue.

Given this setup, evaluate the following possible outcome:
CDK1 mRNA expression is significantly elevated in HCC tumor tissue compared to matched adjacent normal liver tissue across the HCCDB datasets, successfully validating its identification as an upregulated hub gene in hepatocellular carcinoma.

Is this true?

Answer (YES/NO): YES